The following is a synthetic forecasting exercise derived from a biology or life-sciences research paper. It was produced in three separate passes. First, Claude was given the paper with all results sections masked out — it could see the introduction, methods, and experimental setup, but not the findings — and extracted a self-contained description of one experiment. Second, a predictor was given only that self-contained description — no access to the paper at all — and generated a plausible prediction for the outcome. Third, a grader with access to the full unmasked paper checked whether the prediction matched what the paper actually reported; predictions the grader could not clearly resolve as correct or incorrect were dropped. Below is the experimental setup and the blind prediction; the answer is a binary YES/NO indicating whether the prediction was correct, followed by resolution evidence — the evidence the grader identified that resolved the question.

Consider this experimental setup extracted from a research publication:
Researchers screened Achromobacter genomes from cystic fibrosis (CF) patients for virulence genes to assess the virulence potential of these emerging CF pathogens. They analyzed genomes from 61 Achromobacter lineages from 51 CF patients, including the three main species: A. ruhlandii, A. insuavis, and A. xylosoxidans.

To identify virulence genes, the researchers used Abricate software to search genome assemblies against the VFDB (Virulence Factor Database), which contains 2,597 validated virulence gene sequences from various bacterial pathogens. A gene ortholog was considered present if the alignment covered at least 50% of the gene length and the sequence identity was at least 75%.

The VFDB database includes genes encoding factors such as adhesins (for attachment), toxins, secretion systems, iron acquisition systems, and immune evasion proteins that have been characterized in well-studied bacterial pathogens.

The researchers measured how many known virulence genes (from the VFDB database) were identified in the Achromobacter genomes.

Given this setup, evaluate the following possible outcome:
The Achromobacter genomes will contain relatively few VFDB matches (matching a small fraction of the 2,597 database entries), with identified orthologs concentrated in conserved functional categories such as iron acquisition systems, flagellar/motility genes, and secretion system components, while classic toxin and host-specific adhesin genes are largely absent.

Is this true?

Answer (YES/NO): NO